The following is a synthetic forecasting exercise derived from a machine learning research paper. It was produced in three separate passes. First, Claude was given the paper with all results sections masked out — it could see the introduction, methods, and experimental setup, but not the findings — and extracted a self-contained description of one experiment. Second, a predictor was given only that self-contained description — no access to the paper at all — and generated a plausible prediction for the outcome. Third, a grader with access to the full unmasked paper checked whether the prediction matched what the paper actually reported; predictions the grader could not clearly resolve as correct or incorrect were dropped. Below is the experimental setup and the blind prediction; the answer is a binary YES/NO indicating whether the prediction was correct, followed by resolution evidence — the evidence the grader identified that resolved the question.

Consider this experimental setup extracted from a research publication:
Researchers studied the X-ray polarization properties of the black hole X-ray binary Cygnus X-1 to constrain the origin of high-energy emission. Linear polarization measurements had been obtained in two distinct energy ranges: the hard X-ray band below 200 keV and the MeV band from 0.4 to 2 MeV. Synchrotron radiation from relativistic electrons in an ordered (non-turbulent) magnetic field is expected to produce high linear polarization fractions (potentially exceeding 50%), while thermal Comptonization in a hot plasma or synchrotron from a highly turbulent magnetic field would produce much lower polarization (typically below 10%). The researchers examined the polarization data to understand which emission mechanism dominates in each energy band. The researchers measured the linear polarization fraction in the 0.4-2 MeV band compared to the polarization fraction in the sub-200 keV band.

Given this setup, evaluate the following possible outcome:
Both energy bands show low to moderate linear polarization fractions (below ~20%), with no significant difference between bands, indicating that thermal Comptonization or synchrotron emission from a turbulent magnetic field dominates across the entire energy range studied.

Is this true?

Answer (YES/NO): NO